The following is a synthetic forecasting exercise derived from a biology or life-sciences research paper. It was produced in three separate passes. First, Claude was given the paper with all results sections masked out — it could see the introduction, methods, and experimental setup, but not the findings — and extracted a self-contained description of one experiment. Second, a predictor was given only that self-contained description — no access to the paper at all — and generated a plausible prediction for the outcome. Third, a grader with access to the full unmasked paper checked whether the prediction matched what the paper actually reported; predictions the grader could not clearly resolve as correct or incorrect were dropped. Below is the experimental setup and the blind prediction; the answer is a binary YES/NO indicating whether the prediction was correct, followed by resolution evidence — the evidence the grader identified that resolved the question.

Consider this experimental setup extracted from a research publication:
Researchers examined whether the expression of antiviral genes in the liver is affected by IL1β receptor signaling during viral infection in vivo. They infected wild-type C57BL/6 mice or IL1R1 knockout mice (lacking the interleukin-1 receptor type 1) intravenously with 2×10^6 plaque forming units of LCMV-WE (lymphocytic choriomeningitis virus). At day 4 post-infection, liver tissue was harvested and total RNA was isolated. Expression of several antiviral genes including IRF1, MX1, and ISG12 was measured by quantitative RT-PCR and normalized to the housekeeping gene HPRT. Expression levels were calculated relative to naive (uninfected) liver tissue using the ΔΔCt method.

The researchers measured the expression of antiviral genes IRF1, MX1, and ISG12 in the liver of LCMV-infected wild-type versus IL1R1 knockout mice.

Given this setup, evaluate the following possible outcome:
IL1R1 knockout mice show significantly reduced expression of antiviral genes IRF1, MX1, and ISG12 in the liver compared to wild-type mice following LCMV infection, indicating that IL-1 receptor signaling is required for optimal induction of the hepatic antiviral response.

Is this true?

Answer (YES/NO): NO